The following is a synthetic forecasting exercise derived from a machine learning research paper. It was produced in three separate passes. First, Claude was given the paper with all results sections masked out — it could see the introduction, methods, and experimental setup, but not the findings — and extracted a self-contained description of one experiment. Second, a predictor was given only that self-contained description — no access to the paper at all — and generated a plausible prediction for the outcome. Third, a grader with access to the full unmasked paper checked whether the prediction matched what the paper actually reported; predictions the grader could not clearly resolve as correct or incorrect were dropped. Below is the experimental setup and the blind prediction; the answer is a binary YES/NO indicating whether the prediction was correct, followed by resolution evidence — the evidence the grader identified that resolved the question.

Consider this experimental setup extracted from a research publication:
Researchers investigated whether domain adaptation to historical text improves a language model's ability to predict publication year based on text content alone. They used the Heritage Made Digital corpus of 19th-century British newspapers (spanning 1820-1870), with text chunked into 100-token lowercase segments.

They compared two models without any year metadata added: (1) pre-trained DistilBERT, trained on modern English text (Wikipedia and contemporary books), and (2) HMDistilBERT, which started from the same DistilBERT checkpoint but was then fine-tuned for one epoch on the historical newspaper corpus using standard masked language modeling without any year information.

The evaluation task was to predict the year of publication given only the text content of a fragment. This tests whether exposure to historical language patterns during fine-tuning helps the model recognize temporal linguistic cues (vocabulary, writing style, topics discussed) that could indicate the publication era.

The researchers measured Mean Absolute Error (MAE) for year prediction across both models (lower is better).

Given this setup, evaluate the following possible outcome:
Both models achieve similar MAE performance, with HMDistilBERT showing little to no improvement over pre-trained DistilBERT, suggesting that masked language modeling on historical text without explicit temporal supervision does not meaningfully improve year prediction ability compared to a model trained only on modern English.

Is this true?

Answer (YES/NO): YES